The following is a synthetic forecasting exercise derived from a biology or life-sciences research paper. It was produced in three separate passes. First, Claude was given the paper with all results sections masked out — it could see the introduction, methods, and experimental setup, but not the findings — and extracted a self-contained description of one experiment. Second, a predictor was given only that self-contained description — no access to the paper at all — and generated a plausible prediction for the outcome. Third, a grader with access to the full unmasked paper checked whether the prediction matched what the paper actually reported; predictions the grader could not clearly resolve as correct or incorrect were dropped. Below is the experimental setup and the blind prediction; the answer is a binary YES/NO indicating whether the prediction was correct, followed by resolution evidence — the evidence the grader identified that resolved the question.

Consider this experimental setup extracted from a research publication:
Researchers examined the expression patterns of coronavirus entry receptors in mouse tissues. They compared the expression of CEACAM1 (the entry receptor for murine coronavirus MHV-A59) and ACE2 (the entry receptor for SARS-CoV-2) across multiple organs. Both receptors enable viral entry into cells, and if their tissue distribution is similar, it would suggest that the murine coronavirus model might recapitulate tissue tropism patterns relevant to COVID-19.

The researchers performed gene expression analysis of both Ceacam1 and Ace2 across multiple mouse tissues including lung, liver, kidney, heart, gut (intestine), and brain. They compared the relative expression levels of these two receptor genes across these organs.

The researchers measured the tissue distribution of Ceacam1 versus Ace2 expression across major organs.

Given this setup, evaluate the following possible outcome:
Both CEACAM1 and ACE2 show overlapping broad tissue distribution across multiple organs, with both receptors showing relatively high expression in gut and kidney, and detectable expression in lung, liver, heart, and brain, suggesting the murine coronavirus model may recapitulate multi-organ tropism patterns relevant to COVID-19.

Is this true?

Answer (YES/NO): NO